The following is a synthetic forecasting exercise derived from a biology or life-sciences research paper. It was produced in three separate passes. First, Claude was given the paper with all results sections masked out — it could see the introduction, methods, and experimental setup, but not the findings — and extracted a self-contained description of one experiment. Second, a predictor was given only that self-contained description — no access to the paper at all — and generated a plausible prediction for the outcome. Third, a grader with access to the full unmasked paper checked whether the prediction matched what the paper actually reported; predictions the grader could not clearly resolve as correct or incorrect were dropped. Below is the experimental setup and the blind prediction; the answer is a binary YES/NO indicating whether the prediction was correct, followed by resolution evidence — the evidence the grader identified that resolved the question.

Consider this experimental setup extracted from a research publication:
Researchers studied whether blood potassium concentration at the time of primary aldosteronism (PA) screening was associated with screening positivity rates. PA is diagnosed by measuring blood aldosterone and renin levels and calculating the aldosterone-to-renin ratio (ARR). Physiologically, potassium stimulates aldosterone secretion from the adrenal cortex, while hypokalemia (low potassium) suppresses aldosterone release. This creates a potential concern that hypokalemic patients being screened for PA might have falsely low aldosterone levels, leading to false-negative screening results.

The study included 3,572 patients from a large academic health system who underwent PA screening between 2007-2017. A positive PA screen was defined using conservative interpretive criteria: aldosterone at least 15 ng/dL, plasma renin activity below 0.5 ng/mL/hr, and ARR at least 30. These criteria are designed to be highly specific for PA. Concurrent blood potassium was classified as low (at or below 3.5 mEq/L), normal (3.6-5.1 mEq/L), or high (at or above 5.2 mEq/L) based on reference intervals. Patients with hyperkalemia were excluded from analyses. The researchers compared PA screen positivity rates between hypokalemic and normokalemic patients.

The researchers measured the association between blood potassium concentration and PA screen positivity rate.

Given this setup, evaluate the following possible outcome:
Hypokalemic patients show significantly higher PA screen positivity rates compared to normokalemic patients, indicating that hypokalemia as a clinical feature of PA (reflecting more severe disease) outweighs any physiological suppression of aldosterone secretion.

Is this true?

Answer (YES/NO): YES